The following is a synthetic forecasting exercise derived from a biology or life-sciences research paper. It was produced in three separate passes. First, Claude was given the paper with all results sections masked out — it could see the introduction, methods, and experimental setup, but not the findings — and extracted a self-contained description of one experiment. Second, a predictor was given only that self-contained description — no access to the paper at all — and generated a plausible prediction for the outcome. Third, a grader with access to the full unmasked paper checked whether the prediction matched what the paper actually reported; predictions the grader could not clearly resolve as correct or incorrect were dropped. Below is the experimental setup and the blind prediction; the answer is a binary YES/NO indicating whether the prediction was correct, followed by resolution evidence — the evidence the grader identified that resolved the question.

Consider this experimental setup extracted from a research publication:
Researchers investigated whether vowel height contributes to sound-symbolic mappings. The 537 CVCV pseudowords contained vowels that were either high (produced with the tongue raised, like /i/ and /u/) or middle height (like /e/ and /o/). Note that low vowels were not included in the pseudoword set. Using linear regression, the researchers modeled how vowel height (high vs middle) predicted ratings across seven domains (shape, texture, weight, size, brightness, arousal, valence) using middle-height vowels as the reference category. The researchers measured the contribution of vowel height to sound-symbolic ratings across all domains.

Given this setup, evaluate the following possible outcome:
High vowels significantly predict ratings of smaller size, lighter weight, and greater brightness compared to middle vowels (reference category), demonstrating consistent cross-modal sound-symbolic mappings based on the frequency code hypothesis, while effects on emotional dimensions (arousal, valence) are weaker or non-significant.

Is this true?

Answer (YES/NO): NO